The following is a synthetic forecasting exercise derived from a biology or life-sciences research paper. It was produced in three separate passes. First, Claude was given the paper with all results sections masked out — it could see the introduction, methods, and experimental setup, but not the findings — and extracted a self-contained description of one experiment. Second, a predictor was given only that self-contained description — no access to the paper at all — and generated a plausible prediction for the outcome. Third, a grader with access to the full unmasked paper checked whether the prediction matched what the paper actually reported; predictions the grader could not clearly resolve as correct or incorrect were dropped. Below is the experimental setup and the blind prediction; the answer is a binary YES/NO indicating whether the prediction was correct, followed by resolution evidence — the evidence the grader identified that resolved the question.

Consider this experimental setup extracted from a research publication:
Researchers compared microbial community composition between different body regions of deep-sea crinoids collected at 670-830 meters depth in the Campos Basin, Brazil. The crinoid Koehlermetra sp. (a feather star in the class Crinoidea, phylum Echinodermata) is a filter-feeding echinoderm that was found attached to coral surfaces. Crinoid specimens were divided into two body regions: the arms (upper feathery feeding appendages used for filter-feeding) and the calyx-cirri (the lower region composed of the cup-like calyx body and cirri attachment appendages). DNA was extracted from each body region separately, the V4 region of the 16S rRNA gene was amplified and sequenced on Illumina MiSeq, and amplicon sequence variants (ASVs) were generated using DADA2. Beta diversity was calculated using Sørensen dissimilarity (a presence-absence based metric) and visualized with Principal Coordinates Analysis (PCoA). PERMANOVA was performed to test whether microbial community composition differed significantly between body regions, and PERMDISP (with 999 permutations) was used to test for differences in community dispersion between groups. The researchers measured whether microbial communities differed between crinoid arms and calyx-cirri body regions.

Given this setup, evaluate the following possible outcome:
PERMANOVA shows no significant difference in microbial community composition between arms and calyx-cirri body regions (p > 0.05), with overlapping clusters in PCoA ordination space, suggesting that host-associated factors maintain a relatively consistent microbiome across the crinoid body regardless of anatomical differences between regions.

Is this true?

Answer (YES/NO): NO